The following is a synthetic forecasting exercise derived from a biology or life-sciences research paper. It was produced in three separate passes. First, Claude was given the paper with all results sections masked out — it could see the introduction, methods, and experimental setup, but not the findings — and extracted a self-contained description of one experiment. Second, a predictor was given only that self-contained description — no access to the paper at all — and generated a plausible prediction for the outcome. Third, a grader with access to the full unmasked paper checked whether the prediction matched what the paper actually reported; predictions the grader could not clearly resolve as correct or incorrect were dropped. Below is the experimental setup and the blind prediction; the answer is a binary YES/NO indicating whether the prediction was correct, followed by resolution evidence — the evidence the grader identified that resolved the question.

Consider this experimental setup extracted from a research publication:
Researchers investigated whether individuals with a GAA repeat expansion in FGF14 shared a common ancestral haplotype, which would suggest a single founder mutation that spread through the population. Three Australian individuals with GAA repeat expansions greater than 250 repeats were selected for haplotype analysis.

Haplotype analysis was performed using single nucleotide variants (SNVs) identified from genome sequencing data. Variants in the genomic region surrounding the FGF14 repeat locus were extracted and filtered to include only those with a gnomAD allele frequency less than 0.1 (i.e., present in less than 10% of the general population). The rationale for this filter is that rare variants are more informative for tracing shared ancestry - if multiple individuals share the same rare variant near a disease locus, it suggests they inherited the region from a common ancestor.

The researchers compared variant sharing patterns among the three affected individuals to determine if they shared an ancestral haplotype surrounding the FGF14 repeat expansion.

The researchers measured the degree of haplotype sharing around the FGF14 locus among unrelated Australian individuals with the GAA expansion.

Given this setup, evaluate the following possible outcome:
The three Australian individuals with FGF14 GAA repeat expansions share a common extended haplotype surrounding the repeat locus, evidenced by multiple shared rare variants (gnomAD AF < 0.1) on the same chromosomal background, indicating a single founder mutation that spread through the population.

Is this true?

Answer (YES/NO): YES